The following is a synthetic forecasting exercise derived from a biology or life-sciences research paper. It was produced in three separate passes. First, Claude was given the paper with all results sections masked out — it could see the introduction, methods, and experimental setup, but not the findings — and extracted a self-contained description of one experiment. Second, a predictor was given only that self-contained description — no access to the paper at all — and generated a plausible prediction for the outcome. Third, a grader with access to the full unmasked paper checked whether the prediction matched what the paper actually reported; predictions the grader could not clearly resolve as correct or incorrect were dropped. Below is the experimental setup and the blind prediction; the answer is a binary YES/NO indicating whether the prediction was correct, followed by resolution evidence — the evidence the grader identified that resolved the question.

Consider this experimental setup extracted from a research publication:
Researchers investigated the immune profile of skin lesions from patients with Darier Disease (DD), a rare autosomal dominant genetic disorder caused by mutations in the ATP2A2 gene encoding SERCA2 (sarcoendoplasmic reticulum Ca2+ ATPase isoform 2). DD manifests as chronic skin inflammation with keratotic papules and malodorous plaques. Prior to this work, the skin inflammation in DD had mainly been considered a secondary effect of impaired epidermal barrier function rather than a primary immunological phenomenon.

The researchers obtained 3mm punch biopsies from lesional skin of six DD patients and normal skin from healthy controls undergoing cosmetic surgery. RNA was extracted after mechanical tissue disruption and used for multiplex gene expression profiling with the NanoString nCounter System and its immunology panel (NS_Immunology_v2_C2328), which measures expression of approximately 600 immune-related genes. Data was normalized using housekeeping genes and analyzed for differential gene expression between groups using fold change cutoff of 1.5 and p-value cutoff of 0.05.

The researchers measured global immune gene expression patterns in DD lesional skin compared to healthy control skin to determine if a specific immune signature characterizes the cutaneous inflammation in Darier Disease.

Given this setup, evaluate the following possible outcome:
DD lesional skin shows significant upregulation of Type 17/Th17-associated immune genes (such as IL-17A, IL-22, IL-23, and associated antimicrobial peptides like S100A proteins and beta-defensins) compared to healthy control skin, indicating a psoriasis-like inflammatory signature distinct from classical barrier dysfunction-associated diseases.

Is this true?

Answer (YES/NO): YES